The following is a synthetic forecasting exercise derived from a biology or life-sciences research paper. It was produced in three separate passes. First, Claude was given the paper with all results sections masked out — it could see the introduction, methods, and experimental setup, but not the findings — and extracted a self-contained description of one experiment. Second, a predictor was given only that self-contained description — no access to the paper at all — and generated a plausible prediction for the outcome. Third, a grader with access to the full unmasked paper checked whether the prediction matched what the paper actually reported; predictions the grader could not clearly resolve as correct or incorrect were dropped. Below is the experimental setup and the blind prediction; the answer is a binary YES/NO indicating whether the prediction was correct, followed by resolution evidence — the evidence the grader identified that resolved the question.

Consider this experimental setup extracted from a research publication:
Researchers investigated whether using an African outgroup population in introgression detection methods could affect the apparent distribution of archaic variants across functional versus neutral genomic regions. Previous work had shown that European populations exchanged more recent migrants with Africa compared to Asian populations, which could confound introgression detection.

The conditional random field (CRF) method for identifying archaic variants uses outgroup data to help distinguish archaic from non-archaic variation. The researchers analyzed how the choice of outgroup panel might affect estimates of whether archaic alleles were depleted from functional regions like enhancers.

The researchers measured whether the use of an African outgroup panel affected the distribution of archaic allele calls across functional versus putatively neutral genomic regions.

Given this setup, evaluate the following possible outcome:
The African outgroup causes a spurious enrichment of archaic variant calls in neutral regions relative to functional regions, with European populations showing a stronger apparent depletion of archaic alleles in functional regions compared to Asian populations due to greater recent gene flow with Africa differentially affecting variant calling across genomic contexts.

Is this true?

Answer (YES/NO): NO